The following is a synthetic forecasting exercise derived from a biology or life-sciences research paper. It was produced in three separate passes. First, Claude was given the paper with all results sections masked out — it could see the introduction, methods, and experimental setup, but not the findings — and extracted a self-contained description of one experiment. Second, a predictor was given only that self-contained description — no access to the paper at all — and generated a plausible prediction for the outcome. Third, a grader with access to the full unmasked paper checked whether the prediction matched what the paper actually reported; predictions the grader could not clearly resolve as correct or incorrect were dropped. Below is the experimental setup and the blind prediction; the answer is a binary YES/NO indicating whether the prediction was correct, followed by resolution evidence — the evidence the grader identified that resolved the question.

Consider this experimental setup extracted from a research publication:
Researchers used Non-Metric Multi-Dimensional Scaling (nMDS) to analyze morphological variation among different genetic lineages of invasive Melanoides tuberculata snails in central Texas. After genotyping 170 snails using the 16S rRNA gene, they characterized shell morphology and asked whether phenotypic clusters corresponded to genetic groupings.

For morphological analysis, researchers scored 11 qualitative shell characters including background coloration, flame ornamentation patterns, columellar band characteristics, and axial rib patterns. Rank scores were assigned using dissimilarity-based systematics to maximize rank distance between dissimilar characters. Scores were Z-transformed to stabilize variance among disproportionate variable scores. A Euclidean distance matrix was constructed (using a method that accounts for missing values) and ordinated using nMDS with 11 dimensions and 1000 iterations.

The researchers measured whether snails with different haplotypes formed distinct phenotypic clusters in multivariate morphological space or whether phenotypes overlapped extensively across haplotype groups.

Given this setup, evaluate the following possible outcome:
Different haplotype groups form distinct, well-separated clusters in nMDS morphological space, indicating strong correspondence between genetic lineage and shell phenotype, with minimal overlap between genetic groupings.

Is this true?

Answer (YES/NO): NO